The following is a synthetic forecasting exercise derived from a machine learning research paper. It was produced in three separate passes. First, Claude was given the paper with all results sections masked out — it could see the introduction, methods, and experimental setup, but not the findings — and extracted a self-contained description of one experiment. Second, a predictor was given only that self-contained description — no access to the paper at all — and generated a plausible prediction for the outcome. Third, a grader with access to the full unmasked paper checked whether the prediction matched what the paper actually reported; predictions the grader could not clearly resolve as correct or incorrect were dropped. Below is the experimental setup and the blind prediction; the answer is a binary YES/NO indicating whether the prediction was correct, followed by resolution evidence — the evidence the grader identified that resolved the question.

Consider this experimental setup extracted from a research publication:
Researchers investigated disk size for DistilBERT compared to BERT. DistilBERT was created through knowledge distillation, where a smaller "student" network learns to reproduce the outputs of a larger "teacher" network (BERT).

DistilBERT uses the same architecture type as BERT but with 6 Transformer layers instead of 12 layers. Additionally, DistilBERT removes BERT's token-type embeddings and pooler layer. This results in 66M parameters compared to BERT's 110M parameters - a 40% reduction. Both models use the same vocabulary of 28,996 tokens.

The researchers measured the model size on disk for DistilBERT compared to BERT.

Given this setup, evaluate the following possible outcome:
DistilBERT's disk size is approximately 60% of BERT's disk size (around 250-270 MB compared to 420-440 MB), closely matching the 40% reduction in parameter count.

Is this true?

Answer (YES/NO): NO